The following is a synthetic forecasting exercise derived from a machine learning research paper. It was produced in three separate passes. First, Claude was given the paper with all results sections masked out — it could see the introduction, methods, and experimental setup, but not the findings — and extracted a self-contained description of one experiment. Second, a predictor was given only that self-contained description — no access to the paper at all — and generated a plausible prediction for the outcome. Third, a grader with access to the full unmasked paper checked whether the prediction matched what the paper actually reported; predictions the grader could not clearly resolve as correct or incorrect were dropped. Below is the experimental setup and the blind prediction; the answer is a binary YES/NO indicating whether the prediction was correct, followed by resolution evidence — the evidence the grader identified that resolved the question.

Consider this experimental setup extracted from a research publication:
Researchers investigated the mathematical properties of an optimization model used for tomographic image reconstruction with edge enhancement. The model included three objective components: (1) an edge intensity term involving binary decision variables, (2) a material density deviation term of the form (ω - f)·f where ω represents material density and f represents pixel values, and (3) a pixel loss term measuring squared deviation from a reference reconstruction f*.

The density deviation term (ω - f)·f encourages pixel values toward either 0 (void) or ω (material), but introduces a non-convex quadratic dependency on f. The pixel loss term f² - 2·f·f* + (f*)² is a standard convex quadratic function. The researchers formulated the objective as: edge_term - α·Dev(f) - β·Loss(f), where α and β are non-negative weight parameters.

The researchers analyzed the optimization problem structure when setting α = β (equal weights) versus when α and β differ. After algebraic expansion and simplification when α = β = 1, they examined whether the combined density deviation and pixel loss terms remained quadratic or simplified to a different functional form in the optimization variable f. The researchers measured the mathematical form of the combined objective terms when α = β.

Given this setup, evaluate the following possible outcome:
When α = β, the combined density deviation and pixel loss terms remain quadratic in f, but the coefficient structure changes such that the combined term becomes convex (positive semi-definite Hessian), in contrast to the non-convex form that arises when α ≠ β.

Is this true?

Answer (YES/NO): NO